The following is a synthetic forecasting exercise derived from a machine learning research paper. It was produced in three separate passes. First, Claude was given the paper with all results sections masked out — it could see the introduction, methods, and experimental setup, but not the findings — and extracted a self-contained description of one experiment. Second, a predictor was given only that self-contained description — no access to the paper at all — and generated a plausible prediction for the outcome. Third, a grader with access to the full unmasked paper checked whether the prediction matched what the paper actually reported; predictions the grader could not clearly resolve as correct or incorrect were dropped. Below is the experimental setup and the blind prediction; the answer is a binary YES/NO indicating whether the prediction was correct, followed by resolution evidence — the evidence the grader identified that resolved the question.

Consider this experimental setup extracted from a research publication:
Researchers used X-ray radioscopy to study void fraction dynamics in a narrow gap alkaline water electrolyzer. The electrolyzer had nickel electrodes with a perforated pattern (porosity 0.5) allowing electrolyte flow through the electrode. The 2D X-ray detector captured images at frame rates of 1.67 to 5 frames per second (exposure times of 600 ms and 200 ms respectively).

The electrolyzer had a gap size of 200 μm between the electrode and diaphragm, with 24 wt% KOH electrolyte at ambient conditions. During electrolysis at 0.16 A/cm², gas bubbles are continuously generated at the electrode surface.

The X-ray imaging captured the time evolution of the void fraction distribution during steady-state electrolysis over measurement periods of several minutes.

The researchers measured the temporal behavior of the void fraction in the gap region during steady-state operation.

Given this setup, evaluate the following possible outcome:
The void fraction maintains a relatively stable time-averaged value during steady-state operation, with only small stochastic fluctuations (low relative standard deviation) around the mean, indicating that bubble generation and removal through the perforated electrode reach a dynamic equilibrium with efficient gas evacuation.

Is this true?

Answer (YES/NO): YES